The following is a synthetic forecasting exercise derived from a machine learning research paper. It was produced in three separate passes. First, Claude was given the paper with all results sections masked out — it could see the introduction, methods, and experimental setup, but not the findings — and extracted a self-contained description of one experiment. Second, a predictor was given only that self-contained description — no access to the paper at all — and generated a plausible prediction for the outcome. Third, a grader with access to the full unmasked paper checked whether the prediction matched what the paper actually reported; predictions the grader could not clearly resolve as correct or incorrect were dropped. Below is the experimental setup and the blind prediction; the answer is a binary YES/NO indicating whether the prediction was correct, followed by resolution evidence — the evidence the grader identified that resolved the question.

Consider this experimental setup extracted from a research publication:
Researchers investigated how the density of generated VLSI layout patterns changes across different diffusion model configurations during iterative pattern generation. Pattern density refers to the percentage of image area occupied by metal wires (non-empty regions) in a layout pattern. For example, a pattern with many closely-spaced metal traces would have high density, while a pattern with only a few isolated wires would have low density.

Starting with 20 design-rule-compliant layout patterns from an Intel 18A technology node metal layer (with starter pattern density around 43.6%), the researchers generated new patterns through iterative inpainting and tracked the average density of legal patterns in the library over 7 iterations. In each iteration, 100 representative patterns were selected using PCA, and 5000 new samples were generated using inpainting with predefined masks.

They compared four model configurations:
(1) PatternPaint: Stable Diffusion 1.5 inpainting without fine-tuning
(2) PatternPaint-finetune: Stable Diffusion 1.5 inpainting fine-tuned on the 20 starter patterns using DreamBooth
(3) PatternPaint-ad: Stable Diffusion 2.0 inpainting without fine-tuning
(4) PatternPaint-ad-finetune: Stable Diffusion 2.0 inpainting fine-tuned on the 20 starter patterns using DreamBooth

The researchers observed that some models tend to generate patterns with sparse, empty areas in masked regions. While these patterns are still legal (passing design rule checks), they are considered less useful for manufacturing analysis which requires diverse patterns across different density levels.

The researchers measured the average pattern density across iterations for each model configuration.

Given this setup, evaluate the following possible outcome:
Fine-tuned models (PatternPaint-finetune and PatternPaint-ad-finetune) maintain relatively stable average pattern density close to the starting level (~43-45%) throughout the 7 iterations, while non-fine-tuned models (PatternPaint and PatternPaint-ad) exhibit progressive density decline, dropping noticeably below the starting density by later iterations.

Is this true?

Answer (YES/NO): NO